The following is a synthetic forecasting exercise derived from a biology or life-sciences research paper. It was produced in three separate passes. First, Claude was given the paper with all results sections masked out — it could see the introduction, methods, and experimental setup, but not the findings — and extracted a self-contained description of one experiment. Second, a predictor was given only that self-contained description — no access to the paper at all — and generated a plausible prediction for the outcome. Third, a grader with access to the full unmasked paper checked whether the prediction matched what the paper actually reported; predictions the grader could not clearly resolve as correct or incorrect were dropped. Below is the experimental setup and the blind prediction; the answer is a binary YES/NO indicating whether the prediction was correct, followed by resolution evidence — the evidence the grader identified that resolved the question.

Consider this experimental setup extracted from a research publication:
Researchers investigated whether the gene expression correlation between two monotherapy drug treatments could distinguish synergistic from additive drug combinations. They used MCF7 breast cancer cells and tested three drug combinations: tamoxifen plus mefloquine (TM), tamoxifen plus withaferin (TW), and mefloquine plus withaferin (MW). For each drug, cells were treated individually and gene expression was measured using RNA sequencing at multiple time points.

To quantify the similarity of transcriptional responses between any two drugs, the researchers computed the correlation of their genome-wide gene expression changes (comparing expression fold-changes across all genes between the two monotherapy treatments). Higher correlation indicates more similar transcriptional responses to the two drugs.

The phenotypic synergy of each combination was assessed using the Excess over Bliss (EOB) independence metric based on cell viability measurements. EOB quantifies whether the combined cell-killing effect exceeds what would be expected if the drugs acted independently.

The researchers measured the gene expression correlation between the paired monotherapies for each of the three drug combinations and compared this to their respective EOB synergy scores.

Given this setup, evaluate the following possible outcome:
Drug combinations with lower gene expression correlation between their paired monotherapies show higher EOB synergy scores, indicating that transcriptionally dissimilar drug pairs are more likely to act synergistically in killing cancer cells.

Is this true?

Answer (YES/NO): NO